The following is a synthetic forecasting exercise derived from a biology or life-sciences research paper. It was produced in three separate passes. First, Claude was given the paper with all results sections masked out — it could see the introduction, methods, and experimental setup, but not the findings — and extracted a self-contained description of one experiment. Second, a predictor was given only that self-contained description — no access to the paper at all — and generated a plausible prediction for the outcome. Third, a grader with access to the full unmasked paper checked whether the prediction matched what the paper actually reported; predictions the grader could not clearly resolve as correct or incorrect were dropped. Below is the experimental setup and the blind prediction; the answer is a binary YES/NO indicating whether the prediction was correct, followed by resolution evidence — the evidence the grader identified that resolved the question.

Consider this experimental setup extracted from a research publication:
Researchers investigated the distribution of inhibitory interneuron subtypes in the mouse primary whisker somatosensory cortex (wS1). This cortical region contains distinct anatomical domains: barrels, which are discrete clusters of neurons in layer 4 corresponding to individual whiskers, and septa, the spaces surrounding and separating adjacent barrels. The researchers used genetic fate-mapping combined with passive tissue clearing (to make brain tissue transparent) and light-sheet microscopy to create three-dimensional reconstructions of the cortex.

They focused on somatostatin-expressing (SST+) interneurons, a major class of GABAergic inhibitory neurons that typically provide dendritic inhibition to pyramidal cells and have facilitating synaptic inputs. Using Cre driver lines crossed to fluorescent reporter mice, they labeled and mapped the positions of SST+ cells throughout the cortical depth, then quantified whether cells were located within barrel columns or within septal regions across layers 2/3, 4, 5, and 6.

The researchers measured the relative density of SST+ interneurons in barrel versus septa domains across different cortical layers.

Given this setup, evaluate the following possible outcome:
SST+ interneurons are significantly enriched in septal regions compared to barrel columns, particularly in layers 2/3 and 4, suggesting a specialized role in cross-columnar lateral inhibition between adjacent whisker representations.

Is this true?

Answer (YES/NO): NO